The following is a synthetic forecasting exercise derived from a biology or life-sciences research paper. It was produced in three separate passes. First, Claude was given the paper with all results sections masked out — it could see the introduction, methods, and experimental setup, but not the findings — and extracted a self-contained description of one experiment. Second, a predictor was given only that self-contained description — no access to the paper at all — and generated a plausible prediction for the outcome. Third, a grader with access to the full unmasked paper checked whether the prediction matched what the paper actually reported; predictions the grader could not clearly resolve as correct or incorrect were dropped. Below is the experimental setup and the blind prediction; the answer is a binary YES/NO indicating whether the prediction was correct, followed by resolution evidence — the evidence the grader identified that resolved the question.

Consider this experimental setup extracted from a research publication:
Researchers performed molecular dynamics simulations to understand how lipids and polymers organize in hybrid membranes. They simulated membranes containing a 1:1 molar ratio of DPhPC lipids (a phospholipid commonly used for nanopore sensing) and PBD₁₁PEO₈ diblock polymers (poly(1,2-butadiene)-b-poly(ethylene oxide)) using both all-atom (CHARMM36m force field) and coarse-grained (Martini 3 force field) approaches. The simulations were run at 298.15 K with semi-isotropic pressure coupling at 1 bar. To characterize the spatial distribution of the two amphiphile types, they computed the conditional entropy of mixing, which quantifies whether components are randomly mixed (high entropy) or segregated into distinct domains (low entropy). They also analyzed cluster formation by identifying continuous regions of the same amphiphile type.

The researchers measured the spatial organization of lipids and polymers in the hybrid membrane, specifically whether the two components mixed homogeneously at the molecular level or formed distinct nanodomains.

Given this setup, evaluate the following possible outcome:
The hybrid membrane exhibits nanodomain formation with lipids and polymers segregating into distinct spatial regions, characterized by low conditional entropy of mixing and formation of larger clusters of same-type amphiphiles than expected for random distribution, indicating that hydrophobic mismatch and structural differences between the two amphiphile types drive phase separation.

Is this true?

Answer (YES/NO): NO